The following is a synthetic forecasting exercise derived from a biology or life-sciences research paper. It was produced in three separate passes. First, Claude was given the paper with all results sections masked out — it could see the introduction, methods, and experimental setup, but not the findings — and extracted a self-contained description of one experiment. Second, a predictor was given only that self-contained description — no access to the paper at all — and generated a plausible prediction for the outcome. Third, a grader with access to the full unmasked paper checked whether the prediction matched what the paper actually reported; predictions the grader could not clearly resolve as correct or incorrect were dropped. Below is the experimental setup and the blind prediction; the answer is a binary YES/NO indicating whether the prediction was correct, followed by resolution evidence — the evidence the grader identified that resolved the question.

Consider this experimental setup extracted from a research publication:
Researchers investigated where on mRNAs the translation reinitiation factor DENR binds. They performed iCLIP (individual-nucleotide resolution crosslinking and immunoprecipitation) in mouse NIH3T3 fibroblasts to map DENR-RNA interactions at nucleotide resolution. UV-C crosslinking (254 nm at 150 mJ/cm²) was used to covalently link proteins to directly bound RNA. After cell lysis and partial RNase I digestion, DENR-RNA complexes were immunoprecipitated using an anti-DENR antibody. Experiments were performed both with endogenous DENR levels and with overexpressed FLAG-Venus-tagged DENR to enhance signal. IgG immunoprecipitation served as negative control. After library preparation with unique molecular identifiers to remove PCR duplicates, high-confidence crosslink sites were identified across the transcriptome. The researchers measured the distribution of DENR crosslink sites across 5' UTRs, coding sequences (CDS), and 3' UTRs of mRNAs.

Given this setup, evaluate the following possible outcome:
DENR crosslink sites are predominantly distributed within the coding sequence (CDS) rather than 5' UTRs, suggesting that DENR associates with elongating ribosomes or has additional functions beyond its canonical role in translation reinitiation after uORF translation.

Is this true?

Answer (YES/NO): NO